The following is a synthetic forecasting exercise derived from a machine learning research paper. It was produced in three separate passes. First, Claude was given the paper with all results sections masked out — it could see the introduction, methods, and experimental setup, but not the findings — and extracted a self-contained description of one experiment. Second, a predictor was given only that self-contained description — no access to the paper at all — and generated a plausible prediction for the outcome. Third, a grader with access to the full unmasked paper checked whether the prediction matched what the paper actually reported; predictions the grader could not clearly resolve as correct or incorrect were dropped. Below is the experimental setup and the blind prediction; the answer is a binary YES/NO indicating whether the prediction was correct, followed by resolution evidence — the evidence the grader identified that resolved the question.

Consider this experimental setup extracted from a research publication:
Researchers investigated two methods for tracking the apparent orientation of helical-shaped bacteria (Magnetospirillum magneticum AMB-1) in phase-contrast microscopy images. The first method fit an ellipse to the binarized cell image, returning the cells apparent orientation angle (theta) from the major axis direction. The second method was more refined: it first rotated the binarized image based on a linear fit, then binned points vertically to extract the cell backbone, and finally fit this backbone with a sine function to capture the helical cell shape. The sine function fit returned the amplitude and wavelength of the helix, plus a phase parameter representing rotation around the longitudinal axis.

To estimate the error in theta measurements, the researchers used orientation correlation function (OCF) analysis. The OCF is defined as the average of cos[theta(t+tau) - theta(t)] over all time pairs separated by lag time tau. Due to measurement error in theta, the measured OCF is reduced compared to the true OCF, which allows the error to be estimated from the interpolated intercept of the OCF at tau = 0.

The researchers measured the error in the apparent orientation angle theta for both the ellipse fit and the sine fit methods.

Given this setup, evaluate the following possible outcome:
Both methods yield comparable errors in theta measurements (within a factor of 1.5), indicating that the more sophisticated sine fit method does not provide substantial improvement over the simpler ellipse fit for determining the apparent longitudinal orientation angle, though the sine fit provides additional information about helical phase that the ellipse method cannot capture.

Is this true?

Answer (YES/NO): NO